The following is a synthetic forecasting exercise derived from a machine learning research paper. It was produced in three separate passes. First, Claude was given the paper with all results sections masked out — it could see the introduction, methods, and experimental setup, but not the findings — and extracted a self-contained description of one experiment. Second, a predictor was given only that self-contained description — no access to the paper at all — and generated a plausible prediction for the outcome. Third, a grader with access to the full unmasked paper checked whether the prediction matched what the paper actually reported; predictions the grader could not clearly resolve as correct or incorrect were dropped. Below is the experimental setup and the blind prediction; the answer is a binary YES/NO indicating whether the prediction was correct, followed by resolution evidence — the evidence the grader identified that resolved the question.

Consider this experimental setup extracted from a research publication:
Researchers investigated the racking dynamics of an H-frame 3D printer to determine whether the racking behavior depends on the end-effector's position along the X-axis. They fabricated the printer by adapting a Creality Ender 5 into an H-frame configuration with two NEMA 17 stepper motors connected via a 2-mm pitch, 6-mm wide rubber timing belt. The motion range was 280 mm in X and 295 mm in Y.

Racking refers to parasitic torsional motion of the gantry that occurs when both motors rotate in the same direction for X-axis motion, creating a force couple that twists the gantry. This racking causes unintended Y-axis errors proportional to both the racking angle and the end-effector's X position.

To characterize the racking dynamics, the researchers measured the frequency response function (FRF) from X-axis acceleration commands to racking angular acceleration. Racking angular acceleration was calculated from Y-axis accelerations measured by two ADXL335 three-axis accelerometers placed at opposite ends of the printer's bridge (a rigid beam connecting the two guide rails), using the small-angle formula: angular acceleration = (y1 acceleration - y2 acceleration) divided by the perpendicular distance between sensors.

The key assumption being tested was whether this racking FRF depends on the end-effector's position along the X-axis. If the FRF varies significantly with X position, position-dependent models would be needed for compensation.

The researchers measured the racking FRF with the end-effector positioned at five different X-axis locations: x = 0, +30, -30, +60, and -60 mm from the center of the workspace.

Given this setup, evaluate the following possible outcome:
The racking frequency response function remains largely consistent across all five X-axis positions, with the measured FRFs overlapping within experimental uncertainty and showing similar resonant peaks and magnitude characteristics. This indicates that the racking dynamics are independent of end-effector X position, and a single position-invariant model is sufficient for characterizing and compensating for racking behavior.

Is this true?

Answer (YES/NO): YES